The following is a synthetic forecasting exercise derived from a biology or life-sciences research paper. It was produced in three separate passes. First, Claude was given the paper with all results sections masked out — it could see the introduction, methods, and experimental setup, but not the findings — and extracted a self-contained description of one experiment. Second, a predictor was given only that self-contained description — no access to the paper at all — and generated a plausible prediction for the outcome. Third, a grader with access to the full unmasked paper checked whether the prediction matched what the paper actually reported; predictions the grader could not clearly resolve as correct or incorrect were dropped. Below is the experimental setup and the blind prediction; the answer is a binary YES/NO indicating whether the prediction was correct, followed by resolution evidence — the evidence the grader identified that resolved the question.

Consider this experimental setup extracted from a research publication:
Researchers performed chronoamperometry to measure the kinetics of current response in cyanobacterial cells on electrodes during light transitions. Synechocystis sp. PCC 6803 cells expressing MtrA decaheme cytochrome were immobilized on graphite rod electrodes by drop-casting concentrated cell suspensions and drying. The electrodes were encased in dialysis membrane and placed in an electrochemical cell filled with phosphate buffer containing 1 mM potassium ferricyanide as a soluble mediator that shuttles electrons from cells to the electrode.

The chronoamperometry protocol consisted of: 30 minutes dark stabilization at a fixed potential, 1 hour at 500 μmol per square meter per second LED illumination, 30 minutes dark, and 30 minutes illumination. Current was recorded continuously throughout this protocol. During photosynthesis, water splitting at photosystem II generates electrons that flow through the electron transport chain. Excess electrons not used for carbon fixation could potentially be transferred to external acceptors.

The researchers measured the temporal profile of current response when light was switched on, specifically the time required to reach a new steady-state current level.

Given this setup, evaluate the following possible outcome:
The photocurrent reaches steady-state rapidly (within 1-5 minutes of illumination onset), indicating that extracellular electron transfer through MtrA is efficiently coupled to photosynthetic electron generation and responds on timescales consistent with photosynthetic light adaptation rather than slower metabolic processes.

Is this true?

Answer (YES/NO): YES